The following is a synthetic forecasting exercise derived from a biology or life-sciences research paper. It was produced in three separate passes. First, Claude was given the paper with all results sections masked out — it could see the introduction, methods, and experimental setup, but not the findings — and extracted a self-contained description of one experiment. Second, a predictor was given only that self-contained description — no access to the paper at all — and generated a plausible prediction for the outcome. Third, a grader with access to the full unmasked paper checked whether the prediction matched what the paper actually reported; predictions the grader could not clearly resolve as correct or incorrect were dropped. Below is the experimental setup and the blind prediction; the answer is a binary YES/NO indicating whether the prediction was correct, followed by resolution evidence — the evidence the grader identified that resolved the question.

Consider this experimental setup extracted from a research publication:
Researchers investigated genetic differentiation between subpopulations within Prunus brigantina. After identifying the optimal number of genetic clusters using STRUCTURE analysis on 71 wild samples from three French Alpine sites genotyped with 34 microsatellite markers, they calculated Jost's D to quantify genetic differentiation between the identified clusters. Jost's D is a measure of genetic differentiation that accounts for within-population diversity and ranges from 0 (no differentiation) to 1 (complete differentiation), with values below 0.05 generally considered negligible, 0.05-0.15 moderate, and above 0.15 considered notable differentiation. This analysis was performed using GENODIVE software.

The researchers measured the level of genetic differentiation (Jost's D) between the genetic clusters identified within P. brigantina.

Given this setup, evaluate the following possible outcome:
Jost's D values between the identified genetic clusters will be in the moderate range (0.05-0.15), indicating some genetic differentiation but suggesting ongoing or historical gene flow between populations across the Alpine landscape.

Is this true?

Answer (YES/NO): YES